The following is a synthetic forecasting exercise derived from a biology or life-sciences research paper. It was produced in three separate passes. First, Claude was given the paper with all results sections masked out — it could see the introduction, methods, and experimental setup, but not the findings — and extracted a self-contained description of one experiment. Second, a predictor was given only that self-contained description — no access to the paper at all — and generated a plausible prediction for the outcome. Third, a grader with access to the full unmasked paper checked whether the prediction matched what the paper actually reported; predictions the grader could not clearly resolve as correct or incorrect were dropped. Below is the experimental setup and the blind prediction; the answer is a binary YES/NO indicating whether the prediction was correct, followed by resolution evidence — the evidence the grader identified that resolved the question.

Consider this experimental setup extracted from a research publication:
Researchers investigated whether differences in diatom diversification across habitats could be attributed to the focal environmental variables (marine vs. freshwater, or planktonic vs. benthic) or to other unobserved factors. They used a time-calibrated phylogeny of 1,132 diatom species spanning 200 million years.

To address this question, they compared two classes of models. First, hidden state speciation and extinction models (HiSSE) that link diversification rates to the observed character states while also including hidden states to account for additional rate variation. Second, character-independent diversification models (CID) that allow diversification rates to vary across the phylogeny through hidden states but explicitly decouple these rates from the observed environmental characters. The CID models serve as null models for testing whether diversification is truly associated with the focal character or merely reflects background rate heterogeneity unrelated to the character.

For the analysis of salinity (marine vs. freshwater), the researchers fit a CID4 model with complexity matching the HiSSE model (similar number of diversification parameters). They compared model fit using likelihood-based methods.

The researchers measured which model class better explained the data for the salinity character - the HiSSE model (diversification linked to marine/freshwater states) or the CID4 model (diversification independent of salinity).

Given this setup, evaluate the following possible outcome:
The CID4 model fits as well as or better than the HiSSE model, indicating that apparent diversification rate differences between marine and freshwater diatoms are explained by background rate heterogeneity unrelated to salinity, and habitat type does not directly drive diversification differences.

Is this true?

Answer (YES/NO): NO